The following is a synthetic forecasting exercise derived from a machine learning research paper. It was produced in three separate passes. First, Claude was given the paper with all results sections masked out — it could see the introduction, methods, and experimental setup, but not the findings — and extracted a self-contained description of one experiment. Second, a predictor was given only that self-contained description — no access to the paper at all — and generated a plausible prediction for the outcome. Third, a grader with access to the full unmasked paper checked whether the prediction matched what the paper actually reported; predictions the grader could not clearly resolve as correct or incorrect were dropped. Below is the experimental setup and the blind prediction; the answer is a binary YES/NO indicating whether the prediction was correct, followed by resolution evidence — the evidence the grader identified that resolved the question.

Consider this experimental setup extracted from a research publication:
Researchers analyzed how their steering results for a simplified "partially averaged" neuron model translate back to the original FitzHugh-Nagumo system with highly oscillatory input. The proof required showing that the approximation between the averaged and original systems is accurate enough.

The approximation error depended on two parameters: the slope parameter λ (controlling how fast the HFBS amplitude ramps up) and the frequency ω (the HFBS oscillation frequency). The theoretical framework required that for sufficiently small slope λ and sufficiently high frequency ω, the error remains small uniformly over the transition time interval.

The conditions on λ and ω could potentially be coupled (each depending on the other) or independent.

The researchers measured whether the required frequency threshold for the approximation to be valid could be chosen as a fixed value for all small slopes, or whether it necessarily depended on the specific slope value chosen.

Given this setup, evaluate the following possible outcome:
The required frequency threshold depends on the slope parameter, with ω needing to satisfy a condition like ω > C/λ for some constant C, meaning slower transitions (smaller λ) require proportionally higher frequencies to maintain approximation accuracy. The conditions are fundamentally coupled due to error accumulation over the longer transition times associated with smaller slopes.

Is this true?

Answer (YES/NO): NO